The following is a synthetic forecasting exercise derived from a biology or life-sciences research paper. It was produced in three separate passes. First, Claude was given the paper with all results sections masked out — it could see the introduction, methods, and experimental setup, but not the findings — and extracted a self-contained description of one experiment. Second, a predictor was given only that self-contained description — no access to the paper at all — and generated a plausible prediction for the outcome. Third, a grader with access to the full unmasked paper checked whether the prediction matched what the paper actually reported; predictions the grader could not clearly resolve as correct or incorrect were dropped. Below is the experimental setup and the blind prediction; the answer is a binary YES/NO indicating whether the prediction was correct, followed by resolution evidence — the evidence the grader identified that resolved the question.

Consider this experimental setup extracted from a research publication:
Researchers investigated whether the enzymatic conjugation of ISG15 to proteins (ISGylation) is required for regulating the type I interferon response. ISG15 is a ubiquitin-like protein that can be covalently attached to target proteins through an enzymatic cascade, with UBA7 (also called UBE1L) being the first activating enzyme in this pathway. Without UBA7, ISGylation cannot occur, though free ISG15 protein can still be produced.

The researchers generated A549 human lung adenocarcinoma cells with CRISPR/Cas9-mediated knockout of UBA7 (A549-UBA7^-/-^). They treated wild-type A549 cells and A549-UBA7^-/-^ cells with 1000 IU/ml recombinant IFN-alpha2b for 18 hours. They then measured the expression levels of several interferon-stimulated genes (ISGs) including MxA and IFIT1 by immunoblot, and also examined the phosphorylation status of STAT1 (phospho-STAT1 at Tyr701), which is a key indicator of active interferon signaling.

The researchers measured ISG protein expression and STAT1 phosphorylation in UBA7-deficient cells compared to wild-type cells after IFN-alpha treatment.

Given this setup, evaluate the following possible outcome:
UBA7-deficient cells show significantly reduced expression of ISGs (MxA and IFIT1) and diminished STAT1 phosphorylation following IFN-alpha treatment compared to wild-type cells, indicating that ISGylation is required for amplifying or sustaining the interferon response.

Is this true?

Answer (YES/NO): NO